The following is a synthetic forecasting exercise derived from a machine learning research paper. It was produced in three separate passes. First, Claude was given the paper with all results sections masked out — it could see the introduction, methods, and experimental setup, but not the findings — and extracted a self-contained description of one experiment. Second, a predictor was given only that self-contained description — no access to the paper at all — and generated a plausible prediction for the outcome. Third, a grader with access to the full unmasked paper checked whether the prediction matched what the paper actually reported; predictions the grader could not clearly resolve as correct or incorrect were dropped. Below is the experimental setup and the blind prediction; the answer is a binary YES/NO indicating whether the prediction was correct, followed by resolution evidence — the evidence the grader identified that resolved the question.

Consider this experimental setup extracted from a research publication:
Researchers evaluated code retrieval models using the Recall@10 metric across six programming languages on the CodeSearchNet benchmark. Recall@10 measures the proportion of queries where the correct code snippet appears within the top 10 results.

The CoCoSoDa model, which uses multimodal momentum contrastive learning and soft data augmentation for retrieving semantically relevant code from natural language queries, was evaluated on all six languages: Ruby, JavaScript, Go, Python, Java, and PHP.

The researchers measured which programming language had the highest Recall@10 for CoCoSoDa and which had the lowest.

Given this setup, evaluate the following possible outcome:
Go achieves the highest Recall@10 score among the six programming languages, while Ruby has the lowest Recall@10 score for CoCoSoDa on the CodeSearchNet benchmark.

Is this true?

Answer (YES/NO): NO